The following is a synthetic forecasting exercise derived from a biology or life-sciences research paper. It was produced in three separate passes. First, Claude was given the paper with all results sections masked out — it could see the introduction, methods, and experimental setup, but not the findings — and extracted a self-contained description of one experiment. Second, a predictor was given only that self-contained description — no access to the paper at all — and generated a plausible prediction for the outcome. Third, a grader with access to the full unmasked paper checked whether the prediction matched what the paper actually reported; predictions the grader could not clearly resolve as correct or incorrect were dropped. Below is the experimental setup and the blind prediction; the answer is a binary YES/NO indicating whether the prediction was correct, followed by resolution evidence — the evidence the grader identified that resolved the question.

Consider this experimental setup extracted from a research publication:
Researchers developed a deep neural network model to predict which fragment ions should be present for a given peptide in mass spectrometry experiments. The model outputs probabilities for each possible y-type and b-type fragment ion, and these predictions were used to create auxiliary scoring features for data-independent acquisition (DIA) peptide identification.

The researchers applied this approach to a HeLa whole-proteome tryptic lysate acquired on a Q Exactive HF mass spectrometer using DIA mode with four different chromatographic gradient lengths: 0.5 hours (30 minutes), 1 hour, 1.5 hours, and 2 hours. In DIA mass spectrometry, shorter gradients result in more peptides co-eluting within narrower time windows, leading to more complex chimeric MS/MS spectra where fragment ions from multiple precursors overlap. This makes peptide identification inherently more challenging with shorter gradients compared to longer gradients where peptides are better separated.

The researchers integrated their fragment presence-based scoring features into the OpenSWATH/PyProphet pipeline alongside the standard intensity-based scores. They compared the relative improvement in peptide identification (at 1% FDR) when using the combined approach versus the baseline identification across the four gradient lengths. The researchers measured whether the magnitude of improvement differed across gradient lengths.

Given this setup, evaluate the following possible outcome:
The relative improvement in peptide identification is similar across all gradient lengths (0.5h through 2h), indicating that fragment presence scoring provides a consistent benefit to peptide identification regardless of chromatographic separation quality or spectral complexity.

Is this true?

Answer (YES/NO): NO